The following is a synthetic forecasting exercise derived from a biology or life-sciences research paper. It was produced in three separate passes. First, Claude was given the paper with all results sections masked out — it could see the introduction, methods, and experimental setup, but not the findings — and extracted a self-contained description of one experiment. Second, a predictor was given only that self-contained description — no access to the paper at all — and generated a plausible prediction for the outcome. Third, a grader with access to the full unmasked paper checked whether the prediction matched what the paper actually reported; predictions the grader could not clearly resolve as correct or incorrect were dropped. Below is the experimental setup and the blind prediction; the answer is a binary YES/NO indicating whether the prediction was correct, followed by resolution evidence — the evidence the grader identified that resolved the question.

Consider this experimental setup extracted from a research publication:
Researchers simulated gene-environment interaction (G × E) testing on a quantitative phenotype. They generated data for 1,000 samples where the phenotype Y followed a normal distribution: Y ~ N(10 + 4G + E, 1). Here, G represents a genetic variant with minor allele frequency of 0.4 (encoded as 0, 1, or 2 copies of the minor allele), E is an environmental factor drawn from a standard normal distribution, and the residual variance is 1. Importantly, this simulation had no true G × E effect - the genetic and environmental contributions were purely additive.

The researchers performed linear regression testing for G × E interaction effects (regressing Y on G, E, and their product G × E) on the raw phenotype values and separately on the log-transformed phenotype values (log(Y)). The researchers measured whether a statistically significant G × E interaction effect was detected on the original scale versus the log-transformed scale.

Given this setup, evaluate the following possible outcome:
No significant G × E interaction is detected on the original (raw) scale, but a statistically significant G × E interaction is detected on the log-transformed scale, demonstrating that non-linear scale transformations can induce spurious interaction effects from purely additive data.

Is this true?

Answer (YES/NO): YES